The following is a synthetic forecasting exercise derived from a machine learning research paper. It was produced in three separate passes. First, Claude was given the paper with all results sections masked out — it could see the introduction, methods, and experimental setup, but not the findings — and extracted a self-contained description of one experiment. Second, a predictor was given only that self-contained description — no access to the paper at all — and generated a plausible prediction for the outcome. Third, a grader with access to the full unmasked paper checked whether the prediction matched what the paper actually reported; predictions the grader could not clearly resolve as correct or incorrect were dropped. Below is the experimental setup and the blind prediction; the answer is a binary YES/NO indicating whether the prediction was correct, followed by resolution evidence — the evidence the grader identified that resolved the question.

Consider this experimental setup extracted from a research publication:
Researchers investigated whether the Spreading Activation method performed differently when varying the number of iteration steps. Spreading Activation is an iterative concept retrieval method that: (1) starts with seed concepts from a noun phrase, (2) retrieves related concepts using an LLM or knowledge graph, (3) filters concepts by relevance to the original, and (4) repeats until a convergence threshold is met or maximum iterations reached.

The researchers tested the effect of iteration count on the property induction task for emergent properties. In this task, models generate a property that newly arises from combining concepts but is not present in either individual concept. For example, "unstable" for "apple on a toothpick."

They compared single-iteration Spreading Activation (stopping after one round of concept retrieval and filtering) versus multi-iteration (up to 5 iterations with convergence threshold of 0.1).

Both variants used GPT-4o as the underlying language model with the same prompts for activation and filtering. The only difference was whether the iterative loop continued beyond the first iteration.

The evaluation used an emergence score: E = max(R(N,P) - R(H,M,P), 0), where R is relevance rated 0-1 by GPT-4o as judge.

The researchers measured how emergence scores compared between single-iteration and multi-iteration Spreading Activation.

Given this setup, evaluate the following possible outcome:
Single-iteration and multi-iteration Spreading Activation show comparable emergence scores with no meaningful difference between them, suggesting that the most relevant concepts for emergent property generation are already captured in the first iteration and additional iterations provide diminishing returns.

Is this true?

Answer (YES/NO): NO